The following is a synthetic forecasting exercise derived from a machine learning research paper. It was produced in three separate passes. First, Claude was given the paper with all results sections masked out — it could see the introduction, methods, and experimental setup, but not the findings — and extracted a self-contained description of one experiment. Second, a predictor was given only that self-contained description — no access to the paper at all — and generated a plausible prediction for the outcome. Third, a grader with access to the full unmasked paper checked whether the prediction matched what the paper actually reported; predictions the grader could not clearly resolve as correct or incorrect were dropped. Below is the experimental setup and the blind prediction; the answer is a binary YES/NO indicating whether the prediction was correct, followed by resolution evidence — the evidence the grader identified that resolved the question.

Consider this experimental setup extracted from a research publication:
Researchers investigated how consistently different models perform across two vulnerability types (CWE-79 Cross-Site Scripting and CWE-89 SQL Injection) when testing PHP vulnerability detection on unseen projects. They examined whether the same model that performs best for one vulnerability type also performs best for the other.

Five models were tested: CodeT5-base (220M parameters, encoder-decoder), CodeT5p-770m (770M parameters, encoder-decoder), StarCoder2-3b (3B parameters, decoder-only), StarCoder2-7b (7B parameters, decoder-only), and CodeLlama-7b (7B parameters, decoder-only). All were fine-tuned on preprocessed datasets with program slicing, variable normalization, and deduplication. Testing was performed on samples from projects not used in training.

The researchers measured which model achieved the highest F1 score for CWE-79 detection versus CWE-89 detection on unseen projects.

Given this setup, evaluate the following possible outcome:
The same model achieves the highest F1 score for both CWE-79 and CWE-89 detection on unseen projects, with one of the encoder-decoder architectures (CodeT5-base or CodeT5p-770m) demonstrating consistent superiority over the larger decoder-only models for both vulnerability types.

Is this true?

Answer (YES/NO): NO